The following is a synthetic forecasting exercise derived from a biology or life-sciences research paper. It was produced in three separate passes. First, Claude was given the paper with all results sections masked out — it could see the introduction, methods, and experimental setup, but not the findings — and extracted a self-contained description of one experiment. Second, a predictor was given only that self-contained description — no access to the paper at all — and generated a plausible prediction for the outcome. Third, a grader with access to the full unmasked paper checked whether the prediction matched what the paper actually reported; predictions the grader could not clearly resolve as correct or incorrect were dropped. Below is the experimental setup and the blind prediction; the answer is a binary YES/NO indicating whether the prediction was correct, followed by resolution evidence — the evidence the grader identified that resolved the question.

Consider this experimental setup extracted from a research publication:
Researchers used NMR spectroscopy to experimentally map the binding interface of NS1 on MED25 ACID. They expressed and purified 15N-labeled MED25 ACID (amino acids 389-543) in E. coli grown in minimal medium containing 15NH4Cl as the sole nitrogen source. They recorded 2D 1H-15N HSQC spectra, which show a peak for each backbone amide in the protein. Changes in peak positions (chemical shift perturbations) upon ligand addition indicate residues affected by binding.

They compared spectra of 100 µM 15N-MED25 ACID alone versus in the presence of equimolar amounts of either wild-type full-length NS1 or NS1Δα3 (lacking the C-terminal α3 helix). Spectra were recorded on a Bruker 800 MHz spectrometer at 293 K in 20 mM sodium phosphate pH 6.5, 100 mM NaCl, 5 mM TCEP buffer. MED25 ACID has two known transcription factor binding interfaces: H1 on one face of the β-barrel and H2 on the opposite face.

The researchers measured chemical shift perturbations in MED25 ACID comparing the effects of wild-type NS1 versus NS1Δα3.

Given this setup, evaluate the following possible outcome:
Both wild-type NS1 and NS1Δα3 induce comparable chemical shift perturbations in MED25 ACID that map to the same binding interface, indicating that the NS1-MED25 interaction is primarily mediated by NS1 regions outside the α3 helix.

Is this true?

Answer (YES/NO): YES